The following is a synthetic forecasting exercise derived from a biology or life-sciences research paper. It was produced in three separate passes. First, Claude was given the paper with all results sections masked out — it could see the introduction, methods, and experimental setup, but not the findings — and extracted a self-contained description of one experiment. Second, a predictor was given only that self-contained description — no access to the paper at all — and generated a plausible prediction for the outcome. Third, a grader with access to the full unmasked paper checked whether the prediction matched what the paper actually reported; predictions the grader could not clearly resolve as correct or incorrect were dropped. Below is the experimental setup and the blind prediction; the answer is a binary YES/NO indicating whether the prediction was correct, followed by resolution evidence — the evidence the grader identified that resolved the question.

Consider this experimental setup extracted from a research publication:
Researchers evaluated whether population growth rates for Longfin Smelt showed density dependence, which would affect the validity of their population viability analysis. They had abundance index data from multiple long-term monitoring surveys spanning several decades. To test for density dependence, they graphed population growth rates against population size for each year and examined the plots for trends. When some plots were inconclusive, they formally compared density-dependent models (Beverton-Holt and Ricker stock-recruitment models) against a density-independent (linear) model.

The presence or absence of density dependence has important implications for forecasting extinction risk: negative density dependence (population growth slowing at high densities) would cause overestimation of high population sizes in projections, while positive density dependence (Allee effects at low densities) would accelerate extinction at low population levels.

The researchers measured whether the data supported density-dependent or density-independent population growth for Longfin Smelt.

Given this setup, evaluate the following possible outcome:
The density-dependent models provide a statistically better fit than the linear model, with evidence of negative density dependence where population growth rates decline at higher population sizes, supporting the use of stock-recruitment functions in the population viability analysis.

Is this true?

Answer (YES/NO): NO